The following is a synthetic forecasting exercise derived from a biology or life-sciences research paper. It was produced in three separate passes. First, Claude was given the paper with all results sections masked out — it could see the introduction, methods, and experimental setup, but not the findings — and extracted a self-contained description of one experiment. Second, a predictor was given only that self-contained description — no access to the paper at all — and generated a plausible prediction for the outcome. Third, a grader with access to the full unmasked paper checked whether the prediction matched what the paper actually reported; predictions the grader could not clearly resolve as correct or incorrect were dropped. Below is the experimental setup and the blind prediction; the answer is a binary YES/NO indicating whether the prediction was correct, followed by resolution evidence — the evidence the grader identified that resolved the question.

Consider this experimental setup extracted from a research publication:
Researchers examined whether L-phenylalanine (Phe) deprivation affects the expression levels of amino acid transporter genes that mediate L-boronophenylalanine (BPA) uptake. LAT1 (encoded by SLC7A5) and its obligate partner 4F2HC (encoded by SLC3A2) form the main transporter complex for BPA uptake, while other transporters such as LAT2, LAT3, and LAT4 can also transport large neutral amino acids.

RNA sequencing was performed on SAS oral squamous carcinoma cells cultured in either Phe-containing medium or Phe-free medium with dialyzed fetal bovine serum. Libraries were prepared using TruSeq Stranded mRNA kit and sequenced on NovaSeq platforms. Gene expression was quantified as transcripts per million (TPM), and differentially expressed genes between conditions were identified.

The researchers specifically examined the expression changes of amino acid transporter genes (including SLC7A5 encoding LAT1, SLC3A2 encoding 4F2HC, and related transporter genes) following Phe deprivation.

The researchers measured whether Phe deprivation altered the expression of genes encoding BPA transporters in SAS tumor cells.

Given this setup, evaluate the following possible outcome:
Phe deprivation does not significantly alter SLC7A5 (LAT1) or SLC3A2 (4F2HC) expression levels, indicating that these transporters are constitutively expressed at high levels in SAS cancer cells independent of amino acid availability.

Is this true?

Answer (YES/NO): YES